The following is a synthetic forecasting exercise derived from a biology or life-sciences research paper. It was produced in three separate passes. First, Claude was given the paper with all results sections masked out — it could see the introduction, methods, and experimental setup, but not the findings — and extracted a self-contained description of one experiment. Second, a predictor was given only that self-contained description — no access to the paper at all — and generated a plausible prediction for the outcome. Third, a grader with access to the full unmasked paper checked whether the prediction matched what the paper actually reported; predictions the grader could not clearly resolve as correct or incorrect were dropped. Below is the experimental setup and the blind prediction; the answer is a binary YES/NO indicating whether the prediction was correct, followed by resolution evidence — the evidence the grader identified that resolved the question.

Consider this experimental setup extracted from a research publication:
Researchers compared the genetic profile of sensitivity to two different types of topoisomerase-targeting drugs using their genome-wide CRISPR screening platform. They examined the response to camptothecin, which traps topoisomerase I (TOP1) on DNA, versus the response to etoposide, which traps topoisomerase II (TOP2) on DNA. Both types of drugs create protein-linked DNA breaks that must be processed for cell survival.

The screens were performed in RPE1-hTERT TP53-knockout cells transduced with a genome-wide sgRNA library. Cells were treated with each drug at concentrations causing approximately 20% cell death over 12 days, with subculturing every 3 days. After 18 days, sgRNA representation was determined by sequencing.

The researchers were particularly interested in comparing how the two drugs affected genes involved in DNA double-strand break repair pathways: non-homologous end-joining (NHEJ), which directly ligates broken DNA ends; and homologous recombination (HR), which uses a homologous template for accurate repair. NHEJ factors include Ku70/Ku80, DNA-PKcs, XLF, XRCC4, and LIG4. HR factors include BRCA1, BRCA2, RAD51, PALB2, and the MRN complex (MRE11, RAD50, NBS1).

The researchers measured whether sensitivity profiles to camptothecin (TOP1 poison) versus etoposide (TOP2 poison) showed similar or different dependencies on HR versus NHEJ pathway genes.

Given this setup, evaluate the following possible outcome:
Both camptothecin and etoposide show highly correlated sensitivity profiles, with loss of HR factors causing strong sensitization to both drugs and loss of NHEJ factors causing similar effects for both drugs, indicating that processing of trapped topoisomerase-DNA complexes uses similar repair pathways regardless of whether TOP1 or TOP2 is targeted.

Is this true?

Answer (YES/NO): NO